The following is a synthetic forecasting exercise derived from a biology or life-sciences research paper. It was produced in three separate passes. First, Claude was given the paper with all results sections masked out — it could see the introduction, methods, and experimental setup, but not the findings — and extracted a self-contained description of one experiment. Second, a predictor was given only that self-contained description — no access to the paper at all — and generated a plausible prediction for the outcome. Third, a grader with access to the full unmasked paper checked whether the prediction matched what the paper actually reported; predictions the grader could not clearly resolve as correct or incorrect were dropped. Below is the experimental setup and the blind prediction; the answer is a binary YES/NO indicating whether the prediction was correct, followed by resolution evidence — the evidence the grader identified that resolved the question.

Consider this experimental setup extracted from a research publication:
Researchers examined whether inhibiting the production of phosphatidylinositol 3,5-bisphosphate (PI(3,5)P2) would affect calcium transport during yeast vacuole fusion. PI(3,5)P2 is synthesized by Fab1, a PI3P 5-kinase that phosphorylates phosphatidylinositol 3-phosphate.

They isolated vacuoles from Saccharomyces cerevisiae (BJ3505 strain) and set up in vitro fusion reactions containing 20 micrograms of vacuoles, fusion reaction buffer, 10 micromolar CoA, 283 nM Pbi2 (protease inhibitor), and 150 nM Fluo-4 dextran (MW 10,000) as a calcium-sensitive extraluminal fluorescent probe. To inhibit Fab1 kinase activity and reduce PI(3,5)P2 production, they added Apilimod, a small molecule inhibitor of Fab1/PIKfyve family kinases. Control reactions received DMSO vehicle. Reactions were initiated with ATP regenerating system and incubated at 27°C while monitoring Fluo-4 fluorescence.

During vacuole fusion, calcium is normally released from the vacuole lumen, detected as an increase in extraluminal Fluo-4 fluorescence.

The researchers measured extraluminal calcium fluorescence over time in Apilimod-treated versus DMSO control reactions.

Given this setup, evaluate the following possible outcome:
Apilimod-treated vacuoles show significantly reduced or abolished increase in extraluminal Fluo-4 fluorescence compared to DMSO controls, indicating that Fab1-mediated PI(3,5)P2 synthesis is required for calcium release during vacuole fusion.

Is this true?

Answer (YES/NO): NO